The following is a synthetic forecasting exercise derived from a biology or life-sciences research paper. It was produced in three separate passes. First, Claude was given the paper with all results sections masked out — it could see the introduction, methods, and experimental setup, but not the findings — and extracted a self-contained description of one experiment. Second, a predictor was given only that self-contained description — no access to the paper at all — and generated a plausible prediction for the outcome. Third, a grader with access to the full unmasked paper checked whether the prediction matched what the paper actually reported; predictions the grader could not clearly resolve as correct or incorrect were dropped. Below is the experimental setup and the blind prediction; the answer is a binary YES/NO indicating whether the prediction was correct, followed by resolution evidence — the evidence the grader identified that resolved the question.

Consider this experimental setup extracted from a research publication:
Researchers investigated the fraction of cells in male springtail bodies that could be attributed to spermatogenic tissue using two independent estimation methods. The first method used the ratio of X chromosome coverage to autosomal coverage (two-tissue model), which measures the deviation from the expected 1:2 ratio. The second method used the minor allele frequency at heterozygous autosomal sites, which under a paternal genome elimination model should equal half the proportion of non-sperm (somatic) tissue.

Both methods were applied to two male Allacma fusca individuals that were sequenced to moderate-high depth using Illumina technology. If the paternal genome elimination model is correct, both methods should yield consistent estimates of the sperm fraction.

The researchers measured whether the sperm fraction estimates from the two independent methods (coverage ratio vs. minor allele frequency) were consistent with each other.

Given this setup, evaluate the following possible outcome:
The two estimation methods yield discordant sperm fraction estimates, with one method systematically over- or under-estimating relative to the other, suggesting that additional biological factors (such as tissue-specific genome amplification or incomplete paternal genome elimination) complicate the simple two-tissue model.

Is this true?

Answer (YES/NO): NO